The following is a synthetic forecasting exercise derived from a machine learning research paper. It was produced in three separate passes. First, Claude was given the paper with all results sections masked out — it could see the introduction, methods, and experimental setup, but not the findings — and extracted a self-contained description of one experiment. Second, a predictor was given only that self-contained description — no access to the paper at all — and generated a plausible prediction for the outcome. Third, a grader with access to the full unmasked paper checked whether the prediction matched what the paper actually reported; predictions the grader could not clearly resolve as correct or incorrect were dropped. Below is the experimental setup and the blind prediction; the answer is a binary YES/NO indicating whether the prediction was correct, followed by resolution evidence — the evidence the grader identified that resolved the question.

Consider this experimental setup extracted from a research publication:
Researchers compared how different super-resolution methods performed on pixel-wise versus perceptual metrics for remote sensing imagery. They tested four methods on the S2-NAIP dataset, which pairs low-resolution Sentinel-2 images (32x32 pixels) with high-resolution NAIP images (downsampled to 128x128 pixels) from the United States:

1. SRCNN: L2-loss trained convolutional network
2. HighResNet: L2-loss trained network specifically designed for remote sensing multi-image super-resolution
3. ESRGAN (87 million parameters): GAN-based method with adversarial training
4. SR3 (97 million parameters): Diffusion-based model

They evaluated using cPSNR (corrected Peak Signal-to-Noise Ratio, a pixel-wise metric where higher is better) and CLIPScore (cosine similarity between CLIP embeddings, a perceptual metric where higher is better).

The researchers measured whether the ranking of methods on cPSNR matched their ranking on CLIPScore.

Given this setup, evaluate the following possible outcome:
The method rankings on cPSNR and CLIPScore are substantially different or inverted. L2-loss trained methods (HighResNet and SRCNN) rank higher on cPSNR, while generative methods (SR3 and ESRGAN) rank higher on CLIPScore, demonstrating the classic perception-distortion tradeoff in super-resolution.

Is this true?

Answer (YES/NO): NO